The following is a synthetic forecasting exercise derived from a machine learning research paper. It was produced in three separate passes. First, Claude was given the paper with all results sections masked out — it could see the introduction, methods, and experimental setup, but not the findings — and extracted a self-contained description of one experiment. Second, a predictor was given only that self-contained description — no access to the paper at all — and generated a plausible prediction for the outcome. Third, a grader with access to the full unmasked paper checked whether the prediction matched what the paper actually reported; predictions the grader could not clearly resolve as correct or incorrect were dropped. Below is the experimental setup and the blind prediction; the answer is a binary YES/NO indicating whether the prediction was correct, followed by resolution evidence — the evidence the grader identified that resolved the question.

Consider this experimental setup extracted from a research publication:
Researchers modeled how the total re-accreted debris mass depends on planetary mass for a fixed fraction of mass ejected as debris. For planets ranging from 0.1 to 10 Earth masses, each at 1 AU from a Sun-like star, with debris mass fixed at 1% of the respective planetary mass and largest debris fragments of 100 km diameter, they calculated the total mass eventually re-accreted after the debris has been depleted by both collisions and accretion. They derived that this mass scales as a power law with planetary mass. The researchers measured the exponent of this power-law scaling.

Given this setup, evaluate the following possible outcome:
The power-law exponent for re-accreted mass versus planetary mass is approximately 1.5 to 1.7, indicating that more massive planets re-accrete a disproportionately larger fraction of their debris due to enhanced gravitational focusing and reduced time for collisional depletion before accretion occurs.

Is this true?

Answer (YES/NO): NO